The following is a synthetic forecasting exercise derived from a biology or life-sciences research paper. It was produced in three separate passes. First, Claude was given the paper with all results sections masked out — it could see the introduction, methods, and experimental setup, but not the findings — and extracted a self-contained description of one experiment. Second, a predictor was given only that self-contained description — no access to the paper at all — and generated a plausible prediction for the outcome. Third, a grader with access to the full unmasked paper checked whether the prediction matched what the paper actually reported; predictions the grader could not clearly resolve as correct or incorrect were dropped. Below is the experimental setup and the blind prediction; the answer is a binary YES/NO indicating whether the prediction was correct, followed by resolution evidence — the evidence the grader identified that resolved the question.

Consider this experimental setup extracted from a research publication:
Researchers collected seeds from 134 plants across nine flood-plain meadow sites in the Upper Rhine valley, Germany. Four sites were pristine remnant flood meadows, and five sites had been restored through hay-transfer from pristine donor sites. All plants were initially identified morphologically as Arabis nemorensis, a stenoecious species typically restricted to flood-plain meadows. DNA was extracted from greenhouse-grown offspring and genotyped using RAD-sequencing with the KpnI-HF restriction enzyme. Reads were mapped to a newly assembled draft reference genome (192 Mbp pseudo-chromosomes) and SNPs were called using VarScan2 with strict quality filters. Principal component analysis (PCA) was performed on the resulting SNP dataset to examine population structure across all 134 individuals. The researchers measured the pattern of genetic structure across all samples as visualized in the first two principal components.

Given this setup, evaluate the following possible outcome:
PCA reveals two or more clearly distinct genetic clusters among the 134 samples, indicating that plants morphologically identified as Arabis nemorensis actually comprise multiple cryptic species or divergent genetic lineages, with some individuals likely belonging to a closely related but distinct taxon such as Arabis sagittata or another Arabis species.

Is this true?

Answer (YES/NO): YES